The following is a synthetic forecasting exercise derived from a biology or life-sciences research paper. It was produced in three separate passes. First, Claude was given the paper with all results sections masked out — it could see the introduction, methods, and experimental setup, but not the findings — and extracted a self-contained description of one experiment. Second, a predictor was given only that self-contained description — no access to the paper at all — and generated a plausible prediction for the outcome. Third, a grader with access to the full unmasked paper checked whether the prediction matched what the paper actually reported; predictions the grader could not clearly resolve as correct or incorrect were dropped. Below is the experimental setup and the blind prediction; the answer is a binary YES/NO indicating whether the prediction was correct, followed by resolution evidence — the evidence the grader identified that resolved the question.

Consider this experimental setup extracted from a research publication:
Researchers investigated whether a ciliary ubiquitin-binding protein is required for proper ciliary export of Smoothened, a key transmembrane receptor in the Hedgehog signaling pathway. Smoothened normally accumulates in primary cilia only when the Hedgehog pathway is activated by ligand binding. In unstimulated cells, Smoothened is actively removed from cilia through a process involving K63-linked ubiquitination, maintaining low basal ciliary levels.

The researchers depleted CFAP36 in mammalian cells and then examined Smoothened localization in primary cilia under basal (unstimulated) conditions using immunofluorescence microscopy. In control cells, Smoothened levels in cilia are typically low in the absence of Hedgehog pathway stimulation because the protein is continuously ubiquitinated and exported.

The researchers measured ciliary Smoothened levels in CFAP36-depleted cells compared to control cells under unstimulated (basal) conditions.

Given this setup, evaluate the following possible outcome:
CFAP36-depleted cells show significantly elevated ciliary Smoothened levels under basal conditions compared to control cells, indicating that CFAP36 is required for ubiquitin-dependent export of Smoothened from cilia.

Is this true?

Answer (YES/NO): YES